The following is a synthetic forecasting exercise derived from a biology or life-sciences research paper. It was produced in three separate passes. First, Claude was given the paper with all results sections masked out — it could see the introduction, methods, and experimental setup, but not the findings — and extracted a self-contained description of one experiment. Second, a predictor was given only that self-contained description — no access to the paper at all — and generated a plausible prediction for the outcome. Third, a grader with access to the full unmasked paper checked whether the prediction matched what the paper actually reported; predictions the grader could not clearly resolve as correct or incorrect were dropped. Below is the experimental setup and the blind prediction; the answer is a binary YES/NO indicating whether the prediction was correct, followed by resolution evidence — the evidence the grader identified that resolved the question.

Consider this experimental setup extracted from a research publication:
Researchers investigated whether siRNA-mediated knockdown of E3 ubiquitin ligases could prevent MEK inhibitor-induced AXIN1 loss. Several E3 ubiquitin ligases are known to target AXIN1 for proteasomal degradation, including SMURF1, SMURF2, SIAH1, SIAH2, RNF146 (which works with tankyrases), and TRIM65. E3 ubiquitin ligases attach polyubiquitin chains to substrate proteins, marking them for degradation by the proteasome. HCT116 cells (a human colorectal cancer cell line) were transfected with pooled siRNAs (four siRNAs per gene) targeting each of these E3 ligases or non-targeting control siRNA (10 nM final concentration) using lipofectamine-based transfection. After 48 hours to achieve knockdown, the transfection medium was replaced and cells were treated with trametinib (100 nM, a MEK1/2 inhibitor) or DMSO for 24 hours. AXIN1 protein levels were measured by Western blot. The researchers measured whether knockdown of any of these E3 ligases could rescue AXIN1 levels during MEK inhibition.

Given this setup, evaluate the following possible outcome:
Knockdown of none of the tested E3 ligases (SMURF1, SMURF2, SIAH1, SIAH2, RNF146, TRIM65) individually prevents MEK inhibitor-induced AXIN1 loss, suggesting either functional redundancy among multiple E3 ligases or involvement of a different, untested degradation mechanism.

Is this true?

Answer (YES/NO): YES